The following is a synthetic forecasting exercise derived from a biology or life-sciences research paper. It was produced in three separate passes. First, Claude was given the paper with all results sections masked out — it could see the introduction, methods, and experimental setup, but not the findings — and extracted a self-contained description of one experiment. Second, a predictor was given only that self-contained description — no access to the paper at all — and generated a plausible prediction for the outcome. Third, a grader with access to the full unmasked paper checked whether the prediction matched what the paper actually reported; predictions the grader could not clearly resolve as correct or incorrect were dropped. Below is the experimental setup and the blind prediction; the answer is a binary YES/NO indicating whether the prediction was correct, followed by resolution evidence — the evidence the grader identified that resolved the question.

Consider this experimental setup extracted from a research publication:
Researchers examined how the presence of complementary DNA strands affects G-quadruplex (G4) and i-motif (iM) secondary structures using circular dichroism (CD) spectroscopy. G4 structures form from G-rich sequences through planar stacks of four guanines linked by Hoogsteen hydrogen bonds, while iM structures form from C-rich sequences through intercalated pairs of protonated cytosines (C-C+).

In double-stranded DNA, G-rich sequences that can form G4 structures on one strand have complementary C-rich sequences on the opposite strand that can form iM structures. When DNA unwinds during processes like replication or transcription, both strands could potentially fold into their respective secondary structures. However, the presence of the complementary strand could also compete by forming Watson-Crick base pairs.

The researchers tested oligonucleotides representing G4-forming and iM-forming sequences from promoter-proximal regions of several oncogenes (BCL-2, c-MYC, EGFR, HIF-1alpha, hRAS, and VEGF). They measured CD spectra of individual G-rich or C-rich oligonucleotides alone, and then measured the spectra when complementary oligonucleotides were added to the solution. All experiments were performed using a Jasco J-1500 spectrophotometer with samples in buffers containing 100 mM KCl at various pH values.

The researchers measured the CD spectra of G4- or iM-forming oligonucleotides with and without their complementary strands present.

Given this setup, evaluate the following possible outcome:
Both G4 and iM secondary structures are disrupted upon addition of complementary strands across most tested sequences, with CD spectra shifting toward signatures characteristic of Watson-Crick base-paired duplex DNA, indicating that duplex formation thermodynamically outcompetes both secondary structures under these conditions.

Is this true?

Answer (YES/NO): NO